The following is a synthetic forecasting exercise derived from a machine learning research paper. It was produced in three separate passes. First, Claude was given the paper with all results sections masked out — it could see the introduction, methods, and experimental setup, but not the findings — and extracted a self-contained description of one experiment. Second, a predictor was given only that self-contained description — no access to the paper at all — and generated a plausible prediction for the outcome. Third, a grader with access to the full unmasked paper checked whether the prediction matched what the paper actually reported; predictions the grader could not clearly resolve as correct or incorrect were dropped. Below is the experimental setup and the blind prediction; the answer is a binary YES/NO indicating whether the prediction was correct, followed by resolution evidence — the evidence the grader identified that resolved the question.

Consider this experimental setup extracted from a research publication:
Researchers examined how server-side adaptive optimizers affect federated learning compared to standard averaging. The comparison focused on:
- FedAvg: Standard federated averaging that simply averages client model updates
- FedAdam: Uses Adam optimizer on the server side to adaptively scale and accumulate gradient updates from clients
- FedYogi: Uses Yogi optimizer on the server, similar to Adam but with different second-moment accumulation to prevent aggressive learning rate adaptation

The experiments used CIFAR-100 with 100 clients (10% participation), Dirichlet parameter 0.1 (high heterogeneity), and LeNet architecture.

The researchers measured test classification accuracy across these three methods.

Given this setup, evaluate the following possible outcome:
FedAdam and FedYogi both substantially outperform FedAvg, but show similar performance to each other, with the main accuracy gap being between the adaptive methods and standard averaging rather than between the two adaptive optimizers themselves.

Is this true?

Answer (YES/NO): NO